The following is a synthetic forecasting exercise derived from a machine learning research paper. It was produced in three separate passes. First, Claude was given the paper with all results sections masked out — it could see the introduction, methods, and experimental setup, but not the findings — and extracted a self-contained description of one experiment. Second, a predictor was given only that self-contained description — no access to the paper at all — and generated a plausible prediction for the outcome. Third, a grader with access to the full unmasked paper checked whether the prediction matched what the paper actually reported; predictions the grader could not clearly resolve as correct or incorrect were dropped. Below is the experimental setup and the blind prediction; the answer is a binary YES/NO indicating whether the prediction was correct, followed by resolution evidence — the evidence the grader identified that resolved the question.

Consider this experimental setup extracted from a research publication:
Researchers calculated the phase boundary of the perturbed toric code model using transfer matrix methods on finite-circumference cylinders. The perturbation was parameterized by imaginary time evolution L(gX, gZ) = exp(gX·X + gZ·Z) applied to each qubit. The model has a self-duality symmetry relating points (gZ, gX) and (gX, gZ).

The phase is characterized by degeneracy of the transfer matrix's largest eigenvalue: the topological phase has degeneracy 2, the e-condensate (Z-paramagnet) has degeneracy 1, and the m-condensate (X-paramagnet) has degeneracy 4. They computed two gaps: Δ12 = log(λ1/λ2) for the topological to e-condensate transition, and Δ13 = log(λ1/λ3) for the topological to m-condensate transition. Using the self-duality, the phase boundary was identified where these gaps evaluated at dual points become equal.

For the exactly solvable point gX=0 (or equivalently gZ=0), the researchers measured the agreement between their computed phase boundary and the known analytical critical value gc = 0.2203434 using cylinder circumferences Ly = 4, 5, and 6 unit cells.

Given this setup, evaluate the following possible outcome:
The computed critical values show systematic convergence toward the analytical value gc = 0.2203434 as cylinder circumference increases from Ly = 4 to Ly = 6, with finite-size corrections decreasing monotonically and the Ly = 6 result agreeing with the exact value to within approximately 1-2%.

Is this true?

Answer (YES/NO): NO